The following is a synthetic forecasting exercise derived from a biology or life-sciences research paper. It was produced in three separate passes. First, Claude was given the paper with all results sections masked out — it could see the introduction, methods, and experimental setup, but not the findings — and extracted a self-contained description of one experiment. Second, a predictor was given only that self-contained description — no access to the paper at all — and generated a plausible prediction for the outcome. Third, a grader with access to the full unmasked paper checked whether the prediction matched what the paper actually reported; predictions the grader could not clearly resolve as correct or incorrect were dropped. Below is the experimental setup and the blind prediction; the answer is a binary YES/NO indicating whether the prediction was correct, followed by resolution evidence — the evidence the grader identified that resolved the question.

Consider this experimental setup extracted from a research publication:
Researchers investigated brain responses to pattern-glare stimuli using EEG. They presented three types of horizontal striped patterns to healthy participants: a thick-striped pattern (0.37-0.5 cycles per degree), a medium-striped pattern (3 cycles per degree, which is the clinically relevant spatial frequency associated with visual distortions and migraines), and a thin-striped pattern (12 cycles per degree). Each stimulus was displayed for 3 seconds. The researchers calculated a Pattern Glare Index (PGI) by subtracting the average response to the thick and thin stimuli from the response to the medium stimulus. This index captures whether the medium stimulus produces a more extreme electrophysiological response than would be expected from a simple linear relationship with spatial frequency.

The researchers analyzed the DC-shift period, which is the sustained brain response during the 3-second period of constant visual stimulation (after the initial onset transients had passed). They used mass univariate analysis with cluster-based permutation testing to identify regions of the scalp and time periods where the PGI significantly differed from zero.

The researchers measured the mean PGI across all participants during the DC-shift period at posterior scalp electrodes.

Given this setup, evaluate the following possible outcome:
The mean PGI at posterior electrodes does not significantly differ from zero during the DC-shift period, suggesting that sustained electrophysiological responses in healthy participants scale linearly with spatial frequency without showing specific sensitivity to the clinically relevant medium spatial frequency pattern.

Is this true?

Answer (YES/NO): NO